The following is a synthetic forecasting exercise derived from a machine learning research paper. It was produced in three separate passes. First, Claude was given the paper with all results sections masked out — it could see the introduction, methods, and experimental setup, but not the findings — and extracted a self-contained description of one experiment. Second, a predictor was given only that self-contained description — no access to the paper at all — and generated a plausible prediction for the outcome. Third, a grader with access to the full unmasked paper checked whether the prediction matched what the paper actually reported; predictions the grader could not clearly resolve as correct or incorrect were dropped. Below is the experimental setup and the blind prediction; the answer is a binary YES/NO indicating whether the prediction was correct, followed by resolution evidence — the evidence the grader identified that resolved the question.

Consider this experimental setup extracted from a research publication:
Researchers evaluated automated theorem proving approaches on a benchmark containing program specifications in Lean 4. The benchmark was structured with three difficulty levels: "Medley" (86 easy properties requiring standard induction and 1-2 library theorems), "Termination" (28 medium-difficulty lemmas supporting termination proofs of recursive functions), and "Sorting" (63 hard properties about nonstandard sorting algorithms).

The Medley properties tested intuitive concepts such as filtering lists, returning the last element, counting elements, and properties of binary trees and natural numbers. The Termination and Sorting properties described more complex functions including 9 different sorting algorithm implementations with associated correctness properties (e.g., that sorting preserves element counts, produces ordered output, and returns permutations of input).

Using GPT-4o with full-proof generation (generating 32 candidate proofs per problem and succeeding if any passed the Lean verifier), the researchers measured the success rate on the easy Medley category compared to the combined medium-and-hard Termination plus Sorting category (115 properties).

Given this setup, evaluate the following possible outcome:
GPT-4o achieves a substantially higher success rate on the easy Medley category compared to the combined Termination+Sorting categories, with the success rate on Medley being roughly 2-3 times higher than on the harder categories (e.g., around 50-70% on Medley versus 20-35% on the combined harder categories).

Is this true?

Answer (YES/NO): NO